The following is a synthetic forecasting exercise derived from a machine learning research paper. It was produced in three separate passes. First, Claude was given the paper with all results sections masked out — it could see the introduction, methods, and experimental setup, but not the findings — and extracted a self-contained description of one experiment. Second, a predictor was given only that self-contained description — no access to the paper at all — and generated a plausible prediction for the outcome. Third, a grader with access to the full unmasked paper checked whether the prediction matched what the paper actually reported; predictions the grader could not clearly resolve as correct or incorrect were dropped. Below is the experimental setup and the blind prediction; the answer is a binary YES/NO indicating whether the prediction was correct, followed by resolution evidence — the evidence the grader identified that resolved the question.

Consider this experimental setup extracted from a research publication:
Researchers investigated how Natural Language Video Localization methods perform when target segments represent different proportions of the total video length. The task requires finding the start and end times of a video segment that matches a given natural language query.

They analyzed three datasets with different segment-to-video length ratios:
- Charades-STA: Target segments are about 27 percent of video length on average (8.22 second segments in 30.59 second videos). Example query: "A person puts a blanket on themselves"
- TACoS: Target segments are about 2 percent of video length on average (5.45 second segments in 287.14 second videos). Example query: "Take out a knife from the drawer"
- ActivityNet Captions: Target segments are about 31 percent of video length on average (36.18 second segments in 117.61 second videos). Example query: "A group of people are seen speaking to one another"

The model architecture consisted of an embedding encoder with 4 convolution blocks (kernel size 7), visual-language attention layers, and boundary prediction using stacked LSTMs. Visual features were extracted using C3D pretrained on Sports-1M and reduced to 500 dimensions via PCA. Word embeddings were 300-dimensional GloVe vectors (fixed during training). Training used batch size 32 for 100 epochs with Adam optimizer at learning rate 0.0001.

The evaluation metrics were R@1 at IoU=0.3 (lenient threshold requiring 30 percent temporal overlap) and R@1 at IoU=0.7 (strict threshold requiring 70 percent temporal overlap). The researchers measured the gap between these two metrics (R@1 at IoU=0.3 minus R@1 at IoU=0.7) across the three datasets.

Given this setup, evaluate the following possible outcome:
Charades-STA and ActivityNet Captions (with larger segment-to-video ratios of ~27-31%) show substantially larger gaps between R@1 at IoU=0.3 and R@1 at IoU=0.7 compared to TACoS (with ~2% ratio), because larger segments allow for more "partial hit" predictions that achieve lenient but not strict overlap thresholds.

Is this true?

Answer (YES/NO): YES